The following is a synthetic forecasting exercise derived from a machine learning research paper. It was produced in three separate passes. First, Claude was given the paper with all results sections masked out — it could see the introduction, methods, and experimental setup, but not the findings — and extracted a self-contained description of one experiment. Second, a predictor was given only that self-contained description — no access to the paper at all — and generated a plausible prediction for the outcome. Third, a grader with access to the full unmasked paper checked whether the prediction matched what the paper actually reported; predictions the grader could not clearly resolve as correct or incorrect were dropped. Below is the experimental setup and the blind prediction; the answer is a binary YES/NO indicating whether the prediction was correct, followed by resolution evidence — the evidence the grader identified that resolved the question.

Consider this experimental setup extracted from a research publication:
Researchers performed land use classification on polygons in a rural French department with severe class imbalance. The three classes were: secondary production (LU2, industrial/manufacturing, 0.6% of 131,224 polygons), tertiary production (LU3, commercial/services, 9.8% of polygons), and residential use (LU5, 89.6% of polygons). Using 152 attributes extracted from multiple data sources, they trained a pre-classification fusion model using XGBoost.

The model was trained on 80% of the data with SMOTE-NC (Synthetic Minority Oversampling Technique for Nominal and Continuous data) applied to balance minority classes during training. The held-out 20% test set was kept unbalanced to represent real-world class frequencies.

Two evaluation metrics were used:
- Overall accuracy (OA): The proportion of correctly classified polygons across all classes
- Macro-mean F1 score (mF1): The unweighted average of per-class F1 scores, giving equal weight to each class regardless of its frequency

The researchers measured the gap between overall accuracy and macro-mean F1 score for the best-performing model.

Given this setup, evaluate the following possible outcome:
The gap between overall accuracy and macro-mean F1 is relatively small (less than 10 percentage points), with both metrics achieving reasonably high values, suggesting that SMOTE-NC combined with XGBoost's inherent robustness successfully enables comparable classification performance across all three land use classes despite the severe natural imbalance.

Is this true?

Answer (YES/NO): NO